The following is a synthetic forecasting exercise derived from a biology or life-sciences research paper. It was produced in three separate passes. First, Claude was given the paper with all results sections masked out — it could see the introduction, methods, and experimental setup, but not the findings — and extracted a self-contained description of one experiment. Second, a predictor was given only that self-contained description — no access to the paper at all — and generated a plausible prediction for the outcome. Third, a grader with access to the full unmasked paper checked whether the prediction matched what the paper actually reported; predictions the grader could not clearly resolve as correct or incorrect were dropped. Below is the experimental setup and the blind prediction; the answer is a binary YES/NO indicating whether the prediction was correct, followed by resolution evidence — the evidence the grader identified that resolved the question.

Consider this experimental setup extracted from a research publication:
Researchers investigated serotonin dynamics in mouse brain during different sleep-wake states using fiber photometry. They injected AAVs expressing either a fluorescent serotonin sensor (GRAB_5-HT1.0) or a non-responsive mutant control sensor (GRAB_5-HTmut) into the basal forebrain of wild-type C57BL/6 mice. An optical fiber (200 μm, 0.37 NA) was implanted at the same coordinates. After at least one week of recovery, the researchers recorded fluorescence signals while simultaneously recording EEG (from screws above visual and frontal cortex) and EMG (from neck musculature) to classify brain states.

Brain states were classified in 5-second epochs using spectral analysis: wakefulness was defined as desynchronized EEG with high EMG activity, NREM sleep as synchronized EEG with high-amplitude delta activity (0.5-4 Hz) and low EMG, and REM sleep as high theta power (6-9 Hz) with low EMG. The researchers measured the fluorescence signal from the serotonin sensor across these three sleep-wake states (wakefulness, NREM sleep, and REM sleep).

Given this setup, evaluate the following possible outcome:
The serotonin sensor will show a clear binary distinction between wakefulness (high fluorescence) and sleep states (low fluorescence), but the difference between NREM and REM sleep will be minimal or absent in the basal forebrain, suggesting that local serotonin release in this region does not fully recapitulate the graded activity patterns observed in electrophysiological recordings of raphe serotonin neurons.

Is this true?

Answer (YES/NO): NO